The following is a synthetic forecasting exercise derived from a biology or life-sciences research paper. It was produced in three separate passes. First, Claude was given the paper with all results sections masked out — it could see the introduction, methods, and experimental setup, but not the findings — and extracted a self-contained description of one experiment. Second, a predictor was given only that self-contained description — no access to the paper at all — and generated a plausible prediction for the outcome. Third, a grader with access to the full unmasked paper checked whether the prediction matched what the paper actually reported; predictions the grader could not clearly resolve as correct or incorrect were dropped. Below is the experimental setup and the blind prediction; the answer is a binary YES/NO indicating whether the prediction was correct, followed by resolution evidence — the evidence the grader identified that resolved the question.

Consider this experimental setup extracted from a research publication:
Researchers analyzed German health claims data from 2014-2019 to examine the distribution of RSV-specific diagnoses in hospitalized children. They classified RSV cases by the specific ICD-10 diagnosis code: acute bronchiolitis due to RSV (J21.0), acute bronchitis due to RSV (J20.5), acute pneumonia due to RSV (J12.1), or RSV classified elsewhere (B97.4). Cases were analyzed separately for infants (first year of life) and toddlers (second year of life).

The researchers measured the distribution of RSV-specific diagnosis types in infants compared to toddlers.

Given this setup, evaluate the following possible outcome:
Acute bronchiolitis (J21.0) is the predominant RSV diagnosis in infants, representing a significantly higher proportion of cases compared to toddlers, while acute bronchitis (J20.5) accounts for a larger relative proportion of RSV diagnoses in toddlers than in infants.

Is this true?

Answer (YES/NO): YES